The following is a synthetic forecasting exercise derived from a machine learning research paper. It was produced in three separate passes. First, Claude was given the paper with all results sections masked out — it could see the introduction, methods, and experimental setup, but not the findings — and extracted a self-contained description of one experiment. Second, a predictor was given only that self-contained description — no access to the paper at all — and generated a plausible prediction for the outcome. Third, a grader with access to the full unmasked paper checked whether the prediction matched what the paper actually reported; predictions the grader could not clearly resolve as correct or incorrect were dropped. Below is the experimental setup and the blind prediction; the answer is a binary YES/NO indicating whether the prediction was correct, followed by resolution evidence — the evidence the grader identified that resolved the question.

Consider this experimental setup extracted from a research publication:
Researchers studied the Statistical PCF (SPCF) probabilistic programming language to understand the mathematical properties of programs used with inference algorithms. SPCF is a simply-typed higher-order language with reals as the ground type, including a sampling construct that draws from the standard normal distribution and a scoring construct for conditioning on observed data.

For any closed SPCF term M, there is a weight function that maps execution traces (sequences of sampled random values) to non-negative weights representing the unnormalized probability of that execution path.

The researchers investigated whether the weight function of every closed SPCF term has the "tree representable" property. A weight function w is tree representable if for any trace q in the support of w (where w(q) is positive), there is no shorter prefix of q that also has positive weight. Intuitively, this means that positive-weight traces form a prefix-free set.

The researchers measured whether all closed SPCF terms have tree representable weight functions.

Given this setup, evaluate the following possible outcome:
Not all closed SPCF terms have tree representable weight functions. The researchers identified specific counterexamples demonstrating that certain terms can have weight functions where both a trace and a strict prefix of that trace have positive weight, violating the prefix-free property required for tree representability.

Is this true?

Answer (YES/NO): NO